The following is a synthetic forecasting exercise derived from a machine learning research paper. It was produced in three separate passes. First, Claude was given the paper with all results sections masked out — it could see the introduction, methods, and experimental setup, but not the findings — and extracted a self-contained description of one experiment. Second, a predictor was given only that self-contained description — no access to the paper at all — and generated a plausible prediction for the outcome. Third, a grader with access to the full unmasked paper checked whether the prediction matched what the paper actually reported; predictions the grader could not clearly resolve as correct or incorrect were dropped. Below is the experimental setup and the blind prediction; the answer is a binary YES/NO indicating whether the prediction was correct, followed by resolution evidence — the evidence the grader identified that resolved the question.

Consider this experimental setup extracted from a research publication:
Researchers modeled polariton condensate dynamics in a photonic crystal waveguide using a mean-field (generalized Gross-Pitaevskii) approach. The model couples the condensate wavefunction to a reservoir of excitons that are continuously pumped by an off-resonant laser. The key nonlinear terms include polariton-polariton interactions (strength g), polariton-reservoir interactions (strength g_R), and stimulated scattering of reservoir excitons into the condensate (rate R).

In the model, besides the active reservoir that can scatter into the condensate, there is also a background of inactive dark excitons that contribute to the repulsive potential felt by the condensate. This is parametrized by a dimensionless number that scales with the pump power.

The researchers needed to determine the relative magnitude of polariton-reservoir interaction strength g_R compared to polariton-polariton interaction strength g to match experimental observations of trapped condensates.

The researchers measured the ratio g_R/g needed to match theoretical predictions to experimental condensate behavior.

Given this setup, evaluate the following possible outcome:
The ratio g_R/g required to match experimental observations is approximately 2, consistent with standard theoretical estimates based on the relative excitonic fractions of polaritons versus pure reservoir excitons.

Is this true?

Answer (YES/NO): NO